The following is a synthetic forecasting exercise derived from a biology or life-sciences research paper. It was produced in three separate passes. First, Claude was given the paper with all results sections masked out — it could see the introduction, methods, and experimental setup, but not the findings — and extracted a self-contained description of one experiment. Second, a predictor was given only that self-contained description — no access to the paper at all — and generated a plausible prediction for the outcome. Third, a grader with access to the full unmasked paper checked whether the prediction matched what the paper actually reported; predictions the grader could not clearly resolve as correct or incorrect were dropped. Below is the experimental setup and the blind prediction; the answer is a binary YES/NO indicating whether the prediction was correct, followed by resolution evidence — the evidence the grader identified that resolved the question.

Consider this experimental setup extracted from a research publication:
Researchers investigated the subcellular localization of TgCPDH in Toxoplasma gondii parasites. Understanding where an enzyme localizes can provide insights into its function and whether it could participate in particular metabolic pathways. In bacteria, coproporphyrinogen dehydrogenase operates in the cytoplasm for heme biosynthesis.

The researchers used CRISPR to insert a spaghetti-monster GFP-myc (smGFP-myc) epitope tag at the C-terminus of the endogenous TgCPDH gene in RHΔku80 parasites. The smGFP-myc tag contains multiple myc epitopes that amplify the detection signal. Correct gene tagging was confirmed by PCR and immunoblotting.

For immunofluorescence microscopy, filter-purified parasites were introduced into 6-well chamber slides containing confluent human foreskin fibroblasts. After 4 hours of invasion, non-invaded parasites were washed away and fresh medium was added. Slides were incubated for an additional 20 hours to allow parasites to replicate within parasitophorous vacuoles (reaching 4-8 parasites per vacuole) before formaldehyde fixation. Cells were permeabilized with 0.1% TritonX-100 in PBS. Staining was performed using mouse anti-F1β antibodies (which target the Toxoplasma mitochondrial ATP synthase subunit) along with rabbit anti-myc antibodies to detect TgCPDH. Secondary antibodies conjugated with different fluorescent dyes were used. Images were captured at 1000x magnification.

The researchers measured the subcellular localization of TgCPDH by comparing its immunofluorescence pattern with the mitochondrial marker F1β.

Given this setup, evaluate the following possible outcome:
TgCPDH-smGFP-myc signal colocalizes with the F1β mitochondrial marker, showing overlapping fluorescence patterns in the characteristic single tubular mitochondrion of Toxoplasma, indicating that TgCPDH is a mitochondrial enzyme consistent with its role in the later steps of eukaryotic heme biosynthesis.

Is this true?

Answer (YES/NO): NO